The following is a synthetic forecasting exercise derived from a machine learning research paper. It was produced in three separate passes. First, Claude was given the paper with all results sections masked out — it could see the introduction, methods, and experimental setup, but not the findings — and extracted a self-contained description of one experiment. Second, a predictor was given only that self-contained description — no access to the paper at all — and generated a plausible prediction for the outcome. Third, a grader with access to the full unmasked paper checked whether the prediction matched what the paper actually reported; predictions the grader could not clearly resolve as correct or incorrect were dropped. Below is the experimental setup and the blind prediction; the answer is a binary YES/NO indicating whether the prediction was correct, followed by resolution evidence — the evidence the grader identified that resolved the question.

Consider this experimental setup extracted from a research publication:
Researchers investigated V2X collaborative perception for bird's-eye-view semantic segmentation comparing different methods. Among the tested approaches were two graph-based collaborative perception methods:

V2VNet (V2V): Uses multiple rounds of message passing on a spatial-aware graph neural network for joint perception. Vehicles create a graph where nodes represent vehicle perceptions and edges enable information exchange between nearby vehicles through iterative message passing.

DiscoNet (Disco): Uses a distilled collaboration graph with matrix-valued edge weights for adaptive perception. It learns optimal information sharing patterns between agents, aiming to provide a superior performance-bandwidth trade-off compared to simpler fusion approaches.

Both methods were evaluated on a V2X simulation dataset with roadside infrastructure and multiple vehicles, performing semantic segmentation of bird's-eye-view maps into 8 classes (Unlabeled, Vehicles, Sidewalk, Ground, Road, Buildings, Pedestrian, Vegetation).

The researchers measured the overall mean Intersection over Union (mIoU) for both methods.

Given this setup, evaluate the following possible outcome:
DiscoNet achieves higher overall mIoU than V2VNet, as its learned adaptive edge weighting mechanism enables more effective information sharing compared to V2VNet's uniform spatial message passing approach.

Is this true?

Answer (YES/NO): YES